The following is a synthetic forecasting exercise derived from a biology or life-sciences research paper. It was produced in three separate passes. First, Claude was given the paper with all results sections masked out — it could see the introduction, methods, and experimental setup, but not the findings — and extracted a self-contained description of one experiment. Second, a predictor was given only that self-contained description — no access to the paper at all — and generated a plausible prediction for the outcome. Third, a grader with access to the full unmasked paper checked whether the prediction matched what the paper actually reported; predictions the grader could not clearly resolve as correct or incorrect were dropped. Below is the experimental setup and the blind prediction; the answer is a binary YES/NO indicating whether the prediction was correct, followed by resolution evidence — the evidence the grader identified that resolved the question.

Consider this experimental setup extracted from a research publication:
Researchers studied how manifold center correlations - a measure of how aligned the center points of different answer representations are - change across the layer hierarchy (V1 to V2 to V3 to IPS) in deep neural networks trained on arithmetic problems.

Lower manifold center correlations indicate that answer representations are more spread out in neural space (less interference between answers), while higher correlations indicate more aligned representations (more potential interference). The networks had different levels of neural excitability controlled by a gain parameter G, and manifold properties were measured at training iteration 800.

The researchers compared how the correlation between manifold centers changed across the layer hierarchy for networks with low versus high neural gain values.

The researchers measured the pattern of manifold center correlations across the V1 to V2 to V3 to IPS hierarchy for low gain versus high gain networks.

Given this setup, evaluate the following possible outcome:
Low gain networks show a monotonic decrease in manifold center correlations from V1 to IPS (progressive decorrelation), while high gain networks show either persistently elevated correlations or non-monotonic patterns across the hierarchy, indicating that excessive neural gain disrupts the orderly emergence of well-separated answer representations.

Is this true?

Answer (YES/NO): NO